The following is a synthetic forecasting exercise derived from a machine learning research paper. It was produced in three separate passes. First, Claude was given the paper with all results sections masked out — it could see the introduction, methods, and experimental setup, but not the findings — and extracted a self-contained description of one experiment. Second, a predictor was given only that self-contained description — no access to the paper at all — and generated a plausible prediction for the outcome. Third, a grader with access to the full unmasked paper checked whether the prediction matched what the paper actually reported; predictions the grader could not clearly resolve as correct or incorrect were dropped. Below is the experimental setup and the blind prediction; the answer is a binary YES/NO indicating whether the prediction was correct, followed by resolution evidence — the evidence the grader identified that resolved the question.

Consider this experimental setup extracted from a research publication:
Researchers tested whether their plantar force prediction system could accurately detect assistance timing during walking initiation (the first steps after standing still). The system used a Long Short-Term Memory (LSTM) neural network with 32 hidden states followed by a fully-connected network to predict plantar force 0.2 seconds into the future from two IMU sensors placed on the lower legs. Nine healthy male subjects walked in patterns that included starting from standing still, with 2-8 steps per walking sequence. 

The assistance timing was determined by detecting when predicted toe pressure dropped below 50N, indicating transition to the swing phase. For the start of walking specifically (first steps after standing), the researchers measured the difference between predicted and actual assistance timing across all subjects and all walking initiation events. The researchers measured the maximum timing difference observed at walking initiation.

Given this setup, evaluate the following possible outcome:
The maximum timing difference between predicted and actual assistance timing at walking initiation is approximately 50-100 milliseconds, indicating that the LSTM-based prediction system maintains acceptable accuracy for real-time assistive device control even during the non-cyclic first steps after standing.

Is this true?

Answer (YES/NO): NO